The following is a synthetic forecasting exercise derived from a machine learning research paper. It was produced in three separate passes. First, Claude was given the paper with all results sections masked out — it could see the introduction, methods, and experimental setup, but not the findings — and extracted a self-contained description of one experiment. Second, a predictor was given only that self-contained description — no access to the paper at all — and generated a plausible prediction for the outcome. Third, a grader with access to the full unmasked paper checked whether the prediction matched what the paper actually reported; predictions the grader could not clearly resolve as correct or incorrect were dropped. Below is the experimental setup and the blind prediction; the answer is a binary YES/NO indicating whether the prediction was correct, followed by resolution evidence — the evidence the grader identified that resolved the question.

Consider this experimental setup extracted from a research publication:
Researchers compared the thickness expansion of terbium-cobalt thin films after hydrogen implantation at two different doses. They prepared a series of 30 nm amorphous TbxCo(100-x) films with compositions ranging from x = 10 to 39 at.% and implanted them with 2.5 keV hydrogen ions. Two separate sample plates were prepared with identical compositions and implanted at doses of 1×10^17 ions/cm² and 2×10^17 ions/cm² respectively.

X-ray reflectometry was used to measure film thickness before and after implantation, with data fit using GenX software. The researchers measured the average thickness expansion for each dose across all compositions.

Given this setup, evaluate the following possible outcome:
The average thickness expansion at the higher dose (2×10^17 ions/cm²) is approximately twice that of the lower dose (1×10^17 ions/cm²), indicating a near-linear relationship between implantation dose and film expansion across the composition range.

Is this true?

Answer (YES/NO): YES